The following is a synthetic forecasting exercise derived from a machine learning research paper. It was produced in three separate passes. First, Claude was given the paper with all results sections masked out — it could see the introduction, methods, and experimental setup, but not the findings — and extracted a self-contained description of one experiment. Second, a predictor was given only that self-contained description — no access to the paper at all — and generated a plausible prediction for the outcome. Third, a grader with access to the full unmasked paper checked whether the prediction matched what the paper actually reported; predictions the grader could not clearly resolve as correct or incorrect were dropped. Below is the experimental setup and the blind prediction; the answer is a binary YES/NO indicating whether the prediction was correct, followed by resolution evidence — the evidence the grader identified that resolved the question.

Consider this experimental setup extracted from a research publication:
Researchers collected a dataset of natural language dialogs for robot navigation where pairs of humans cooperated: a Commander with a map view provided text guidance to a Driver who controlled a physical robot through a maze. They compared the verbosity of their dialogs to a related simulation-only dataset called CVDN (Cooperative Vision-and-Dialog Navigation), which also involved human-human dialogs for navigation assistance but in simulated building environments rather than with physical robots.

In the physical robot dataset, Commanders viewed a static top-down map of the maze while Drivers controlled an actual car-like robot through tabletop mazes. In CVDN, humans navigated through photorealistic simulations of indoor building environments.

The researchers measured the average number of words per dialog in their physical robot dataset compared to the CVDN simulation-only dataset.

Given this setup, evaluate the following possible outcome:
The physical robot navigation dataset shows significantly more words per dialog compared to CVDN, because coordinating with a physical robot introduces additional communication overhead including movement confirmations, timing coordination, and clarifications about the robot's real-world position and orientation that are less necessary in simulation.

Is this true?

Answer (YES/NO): YES